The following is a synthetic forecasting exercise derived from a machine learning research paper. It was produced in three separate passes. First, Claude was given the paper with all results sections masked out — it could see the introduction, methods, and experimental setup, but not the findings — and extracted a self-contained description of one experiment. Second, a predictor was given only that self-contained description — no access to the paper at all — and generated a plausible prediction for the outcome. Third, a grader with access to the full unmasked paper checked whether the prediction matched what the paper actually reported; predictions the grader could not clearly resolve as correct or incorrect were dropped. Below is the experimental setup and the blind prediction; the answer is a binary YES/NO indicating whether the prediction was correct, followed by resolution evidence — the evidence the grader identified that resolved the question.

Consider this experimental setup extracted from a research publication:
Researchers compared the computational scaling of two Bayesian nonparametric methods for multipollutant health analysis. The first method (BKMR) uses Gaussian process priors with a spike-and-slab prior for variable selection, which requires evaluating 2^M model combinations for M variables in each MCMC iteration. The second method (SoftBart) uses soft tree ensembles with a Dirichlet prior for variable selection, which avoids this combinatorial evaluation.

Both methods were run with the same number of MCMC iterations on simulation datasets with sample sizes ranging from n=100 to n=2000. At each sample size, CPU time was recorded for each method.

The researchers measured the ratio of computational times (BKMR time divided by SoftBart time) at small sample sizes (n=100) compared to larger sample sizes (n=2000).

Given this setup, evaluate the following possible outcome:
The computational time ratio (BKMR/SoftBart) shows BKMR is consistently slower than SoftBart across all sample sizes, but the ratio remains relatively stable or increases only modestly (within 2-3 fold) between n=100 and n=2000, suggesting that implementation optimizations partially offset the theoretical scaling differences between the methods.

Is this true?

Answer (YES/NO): NO